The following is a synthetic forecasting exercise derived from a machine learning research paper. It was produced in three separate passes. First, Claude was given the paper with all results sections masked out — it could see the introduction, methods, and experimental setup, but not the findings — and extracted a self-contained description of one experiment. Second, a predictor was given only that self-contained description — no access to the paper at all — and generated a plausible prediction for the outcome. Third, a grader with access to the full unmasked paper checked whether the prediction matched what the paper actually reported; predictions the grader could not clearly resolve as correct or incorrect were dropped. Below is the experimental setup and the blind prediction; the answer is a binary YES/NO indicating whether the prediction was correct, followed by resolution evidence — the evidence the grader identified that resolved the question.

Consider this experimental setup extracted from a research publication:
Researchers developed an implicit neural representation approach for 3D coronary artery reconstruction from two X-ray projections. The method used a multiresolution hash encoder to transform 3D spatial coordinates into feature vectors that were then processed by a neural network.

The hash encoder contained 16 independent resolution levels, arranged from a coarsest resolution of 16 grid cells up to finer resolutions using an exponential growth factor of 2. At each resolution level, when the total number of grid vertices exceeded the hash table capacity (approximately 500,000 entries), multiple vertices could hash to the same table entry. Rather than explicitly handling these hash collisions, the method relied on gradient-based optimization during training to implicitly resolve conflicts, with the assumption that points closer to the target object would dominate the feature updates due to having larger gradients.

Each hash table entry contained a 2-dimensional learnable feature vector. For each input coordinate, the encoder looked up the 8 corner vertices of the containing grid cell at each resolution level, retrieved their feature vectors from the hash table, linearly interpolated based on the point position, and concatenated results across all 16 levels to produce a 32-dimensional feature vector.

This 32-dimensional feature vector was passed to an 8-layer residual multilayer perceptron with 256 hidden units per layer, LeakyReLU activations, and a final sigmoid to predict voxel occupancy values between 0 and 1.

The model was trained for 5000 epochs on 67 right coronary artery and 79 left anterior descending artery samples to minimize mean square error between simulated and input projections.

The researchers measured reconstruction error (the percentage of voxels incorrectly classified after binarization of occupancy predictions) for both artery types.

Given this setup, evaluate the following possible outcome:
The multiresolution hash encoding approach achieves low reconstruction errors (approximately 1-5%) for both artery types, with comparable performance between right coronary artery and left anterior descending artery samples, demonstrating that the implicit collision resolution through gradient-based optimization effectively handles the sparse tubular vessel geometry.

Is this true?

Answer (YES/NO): NO